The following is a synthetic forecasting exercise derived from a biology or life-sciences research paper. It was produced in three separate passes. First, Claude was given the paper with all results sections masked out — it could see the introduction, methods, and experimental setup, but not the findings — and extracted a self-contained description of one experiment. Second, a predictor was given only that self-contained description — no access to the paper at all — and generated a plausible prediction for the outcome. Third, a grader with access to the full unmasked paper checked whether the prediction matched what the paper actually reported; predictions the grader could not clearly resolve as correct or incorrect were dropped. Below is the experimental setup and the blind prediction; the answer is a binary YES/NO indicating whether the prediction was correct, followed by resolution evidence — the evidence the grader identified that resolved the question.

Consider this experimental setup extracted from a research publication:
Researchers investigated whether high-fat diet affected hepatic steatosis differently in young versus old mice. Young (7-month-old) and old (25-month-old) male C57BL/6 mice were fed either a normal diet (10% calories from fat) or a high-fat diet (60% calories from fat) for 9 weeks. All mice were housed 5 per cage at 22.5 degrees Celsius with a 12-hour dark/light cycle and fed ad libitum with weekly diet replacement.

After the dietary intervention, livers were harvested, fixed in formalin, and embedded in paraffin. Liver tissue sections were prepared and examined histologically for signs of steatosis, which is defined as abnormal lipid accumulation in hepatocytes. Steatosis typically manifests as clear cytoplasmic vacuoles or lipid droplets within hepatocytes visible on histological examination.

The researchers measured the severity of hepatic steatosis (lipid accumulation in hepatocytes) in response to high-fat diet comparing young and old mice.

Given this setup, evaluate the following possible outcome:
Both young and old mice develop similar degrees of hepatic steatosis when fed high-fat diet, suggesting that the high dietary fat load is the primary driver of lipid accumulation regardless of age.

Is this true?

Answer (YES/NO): NO